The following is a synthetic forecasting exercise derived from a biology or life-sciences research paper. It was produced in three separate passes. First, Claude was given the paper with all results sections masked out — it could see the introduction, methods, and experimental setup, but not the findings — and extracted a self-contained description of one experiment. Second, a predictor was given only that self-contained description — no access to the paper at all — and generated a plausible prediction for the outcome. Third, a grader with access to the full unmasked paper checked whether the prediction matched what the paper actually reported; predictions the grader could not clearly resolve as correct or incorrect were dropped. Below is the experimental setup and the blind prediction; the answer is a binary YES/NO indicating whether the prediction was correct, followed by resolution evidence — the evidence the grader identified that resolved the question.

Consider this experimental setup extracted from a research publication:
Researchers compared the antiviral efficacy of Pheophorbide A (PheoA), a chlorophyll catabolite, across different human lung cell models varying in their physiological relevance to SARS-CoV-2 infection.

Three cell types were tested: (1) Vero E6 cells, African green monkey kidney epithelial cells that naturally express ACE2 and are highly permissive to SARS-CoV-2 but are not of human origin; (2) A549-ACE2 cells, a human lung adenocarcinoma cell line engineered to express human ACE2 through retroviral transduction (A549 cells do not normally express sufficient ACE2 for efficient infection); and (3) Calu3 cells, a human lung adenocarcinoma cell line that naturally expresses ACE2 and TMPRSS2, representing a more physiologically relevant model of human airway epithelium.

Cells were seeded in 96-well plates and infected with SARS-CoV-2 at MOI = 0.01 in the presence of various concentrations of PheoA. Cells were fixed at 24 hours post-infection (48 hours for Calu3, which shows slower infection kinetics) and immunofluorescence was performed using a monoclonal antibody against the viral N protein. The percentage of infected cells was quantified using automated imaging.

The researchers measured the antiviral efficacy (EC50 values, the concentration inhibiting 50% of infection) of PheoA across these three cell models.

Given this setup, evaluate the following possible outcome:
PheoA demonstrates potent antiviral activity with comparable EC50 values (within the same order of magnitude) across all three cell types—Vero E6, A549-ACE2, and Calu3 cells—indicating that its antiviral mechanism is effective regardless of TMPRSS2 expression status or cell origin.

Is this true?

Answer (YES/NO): YES